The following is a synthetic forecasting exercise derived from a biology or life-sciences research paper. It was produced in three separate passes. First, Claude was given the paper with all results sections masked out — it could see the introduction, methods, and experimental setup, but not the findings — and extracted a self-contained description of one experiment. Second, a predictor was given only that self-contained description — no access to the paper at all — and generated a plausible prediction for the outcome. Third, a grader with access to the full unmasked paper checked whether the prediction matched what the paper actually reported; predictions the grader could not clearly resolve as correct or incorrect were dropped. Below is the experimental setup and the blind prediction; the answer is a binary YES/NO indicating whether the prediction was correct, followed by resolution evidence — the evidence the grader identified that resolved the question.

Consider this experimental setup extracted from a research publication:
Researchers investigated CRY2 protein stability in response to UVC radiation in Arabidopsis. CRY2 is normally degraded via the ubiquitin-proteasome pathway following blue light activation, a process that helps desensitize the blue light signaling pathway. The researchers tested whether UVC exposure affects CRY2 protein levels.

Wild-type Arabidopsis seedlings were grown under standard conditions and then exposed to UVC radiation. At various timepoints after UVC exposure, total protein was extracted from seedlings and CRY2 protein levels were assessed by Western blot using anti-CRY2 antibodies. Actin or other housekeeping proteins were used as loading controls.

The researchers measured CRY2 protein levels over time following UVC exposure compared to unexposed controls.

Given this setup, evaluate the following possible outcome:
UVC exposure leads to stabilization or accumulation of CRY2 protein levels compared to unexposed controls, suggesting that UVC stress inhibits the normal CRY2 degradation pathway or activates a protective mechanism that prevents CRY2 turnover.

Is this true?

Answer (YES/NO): NO